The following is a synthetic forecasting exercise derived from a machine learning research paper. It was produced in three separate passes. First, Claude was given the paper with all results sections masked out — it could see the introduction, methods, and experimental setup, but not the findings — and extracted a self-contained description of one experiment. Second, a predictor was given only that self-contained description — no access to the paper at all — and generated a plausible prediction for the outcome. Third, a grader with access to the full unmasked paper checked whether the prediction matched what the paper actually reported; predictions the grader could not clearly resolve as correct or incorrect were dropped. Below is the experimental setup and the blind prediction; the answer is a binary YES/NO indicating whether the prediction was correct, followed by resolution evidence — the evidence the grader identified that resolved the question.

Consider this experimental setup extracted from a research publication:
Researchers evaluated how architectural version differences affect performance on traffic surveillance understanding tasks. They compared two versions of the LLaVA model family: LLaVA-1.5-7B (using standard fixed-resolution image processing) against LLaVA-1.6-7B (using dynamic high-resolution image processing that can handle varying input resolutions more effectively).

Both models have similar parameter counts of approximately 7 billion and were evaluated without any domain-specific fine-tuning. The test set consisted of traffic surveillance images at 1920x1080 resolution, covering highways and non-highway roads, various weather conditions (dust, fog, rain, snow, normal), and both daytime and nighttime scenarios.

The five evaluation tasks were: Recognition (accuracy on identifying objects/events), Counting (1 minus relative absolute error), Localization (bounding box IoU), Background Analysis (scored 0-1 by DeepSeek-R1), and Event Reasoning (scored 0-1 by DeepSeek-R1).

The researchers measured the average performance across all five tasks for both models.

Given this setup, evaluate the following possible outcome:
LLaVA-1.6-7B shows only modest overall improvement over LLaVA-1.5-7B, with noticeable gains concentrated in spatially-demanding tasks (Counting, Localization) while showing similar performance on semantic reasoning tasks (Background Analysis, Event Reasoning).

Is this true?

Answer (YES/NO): NO